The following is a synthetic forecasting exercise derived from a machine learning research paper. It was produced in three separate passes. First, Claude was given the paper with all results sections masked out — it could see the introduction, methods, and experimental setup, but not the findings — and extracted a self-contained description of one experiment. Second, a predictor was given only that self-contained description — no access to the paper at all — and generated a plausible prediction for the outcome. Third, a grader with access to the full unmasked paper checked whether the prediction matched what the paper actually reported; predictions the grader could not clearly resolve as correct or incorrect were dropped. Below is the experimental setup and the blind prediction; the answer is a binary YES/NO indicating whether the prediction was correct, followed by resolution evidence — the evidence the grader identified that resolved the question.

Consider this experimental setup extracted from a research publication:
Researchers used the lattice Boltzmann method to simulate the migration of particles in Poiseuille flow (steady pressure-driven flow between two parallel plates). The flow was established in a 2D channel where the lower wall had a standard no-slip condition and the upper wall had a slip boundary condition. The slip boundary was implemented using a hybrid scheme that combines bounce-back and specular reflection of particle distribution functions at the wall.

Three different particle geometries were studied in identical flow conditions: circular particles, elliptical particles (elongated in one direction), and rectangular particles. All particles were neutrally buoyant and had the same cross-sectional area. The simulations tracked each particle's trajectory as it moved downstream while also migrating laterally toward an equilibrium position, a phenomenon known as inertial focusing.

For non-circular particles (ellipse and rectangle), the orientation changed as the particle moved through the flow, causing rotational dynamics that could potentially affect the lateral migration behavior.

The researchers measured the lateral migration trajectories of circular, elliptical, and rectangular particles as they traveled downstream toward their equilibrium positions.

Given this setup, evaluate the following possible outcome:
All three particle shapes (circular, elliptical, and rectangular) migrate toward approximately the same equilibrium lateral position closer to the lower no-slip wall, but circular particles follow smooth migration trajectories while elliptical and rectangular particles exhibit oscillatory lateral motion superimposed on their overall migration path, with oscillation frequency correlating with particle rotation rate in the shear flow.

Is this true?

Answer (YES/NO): YES